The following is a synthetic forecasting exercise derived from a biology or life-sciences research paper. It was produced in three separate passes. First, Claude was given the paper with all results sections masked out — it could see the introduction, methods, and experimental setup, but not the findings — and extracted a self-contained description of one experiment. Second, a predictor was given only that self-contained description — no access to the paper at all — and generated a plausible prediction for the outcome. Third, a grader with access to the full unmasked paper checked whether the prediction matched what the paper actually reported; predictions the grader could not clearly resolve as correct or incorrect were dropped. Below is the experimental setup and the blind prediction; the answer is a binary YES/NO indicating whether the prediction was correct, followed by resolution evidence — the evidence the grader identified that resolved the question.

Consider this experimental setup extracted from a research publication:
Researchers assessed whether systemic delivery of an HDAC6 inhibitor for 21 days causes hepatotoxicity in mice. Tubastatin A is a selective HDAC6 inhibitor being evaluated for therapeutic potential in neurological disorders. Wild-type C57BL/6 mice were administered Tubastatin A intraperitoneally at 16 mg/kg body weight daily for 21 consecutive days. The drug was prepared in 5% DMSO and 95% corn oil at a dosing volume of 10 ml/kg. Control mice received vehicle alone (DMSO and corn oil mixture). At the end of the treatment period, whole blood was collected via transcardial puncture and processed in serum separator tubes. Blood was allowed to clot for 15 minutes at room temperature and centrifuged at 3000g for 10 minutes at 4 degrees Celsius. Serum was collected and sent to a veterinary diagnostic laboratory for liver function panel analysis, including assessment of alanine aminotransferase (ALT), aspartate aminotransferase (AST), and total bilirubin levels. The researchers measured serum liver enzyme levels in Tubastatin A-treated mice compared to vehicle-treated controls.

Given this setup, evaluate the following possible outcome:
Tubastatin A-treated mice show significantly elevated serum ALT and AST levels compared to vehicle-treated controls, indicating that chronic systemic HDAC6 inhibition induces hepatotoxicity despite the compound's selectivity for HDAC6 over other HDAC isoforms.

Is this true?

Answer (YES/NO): NO